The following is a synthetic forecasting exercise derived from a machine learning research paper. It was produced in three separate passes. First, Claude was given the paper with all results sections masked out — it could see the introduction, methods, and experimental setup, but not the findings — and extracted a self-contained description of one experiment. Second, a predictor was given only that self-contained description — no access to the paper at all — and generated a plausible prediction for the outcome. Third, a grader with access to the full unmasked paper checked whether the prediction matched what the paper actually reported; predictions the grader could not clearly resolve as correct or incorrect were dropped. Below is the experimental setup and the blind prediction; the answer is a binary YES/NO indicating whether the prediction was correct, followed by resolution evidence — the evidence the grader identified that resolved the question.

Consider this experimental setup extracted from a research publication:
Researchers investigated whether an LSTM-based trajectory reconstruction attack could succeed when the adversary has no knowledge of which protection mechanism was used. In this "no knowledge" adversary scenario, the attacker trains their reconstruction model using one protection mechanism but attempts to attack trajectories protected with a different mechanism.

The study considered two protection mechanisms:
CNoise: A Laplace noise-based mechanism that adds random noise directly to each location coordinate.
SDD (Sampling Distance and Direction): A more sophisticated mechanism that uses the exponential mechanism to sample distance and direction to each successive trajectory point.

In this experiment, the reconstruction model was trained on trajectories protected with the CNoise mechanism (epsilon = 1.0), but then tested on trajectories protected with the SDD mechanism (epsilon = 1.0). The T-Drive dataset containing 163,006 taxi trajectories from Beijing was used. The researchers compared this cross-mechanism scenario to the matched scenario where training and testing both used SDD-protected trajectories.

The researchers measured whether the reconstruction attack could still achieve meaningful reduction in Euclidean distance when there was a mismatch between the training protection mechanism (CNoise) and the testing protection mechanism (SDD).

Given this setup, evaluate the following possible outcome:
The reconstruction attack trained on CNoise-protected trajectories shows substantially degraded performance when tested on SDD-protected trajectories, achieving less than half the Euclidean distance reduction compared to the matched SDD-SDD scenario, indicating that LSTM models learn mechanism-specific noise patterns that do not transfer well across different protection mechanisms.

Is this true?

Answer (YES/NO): YES